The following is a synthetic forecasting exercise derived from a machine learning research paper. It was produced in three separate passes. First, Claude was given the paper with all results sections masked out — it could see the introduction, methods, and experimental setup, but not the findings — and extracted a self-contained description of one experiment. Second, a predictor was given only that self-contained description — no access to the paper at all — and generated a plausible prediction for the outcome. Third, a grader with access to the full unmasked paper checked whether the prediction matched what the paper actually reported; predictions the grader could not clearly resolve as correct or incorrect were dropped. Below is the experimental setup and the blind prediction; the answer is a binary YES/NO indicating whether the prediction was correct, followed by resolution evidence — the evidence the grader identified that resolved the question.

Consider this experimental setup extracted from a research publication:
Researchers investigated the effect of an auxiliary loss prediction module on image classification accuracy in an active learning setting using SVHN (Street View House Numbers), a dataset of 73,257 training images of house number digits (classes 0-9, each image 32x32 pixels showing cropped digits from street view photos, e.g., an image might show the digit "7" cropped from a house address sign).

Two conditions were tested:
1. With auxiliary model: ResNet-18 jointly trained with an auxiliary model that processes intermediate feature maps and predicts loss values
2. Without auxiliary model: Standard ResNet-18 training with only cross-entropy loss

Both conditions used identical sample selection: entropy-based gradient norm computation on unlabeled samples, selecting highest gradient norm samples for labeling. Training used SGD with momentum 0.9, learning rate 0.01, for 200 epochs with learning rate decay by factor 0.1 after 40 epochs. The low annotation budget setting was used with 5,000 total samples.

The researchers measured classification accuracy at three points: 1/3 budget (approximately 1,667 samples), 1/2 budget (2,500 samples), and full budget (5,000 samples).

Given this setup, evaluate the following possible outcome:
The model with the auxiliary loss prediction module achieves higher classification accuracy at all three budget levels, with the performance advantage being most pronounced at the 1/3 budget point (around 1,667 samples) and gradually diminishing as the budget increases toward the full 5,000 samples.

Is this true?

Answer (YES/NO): YES